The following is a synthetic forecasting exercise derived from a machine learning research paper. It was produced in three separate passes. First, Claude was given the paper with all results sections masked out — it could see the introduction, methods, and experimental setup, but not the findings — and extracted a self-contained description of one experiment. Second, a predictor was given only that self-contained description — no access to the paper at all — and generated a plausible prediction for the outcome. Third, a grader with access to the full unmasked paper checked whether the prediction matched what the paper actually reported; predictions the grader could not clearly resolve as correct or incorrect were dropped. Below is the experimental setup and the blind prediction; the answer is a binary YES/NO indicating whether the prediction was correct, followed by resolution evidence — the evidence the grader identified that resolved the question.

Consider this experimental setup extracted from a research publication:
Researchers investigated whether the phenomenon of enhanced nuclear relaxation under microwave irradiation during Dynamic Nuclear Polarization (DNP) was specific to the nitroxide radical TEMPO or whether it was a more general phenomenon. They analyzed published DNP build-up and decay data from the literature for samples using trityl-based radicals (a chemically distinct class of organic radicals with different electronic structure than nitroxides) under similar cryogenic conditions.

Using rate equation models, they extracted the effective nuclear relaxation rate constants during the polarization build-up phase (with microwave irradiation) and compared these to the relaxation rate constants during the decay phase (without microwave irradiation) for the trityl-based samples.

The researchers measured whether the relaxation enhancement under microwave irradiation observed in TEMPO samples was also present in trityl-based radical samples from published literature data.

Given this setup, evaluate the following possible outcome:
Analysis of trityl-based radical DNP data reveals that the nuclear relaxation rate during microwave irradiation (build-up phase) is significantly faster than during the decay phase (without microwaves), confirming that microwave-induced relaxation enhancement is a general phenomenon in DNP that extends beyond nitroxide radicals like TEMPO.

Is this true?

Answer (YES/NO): YES